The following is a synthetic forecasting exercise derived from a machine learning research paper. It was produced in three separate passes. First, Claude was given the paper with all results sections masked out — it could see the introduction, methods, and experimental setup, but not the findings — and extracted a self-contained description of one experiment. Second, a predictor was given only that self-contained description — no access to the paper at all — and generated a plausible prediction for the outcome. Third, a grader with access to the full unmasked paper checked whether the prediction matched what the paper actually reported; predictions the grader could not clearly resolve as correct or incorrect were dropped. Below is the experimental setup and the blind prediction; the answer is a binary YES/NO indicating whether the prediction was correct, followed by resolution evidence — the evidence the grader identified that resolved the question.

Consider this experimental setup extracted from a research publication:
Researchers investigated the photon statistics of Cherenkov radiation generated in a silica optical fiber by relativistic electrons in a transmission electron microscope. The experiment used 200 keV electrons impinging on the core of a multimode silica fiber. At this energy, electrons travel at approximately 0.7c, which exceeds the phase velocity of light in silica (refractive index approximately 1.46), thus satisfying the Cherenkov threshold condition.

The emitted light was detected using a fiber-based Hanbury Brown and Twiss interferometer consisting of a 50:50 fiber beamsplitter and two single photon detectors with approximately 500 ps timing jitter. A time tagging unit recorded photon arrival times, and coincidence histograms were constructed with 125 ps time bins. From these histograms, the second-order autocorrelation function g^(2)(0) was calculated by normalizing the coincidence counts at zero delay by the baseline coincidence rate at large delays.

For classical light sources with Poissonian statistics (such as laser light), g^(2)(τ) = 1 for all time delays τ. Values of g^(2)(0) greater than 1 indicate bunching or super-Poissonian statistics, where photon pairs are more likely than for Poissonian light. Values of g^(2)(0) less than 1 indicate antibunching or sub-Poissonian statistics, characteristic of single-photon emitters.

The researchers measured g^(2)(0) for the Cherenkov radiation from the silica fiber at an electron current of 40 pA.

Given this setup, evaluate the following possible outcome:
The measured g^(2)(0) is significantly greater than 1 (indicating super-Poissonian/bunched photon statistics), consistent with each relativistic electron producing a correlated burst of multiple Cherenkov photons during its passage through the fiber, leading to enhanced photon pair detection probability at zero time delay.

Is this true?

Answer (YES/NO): YES